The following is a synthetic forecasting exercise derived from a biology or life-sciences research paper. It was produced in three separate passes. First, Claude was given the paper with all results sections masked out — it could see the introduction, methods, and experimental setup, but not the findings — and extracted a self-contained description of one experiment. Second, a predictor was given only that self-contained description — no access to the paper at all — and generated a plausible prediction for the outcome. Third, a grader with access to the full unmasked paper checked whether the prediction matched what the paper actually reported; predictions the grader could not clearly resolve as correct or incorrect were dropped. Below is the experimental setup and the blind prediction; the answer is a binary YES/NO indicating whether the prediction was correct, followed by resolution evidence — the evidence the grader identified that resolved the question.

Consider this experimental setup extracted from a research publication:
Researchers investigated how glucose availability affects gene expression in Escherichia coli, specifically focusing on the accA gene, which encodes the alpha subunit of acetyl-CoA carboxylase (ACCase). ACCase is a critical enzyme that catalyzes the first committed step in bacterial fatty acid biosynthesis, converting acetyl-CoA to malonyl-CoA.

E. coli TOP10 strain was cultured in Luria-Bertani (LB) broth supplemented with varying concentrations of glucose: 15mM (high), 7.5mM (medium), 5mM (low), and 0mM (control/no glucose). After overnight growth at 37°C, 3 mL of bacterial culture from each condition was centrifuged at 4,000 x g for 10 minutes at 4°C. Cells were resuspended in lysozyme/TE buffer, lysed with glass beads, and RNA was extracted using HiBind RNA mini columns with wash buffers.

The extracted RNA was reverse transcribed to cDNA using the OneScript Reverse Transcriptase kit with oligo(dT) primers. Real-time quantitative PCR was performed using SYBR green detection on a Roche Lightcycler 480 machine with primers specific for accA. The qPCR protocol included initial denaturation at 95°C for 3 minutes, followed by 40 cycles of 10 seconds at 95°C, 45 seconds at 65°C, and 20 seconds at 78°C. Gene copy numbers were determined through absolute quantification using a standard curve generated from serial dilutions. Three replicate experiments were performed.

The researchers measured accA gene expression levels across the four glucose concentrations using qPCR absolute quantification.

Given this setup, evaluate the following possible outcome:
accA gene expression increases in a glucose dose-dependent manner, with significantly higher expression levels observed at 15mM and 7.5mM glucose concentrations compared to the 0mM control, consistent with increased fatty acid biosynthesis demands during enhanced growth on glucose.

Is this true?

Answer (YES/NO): NO